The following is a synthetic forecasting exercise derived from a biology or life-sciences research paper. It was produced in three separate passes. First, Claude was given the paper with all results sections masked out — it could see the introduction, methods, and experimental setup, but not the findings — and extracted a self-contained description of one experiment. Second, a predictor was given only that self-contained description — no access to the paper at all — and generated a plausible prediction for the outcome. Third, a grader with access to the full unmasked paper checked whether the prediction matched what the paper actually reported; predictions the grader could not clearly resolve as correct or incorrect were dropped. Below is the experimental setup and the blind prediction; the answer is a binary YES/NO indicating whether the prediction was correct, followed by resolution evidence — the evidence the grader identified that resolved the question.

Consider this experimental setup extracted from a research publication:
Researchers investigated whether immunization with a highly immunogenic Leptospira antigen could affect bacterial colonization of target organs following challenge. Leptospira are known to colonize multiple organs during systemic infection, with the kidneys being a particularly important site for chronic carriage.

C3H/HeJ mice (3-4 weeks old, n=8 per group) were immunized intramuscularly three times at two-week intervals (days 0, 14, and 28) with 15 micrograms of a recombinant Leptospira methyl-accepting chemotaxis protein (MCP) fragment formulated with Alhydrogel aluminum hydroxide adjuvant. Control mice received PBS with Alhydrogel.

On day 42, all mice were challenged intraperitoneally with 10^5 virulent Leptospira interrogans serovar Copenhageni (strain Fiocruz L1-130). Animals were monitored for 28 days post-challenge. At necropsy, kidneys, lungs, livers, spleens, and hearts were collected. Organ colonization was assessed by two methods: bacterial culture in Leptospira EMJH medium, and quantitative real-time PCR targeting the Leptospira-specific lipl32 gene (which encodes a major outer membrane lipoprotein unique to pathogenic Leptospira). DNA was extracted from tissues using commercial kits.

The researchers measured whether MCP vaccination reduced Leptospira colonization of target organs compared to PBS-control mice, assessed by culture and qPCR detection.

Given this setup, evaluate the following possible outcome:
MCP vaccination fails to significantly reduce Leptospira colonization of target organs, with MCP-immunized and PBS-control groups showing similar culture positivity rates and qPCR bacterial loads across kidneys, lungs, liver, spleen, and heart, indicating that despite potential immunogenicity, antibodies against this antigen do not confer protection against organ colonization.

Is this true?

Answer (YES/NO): YES